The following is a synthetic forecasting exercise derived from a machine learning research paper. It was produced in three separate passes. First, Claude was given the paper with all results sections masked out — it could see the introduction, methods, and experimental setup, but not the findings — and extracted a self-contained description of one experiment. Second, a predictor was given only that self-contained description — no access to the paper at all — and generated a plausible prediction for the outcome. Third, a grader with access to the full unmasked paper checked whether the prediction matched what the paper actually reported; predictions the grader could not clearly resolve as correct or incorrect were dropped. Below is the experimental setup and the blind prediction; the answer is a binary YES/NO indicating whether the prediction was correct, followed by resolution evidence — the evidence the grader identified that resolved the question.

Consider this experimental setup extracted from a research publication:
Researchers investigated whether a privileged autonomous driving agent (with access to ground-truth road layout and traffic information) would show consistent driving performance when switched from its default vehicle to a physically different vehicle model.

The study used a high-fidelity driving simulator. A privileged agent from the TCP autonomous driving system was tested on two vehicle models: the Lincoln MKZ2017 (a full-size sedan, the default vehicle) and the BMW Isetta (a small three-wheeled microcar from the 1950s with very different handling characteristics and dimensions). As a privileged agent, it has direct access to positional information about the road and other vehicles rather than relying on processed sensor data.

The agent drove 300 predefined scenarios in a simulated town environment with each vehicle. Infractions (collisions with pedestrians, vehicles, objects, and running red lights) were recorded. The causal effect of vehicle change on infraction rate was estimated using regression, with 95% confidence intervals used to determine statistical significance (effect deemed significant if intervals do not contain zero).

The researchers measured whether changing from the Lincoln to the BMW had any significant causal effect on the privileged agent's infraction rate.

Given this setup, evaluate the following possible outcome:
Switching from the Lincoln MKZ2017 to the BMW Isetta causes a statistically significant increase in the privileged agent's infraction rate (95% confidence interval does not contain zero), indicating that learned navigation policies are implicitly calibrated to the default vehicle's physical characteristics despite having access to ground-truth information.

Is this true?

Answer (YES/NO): NO